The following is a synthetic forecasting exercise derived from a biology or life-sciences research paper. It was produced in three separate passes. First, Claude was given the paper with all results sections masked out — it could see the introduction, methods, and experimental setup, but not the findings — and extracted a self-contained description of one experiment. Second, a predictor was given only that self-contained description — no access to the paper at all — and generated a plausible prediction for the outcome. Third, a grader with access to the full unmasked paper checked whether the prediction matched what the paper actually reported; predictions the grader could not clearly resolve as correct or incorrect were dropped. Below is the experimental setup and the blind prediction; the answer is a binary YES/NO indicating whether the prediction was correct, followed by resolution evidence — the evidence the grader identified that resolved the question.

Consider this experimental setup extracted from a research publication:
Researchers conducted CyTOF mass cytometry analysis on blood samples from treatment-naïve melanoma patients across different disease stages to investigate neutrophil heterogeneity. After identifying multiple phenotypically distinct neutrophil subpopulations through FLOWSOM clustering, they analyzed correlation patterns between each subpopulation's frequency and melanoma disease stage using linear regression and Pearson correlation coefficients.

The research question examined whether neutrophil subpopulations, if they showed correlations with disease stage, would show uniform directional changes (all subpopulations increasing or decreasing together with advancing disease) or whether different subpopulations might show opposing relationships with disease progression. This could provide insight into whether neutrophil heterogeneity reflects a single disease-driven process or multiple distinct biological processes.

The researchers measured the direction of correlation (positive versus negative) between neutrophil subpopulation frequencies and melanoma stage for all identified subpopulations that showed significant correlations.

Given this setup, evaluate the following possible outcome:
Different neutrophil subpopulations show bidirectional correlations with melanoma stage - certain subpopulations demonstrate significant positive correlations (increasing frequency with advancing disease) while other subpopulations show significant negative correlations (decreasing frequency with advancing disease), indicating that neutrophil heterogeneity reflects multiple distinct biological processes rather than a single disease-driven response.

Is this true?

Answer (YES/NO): NO